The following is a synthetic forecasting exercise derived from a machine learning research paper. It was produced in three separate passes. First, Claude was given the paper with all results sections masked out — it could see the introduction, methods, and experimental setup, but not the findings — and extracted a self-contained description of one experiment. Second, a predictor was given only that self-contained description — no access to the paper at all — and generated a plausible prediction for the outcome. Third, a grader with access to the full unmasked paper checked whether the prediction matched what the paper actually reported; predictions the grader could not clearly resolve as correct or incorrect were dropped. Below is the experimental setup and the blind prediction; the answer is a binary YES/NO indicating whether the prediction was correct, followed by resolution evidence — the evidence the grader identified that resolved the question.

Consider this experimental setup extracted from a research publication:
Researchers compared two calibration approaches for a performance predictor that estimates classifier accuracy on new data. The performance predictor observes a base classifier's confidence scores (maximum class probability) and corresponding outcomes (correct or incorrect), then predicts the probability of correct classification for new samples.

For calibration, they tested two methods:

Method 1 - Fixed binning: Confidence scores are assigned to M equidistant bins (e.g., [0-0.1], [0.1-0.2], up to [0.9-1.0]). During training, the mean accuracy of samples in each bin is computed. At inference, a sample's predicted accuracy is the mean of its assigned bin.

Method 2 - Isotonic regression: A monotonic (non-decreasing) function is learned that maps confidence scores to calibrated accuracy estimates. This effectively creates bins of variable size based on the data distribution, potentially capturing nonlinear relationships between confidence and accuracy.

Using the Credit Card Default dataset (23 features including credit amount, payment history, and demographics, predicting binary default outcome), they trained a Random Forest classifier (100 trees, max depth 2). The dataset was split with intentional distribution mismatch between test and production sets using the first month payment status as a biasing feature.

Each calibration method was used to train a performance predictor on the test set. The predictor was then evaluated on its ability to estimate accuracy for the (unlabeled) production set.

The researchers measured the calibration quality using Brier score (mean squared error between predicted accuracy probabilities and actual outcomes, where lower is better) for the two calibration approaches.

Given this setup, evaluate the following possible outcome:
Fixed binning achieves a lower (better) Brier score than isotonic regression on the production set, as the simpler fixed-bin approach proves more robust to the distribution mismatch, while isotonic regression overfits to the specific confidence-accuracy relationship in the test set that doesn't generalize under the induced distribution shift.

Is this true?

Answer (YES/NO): NO